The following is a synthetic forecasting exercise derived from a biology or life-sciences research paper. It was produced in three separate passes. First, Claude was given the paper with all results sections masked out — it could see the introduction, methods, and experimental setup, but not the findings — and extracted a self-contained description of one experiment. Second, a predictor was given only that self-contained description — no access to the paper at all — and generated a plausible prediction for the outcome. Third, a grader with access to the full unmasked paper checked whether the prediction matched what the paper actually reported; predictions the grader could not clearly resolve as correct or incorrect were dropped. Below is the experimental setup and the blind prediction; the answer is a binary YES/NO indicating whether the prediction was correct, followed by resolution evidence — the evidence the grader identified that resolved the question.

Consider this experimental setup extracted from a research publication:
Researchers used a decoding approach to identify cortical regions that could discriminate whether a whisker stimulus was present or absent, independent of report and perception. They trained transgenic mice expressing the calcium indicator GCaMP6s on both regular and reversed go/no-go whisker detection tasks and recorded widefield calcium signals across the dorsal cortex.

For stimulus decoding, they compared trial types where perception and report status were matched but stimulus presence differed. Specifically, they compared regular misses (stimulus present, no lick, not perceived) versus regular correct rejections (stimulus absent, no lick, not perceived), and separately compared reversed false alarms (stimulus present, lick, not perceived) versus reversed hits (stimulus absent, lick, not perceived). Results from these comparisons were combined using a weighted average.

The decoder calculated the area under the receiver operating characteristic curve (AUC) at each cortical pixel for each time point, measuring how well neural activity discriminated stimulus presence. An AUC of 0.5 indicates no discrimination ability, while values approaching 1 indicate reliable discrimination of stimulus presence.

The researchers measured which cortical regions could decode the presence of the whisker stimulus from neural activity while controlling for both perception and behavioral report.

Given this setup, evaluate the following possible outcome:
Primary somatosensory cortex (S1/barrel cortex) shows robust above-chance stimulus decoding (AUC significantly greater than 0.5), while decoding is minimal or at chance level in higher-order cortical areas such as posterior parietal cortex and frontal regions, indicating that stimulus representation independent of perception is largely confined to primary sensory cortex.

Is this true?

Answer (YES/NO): NO